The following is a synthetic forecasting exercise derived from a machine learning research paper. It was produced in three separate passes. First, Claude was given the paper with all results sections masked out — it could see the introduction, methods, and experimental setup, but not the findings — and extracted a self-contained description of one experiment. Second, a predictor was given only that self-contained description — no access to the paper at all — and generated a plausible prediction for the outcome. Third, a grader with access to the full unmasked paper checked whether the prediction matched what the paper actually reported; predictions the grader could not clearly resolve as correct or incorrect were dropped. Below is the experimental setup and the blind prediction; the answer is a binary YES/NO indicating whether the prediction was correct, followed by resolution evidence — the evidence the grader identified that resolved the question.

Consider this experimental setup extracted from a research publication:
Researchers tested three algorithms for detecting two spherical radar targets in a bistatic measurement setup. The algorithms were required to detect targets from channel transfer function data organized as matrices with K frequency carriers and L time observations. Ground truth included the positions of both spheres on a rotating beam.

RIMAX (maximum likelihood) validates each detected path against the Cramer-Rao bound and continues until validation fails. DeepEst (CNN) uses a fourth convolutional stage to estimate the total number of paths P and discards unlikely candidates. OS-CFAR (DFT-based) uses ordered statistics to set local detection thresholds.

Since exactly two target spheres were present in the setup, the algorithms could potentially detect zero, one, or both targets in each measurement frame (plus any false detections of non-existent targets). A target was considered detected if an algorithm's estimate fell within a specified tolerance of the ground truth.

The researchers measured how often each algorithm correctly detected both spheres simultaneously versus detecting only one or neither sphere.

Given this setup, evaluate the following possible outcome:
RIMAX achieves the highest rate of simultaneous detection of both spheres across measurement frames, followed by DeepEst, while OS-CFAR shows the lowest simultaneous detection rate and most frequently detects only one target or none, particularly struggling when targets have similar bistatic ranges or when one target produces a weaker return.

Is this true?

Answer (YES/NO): NO